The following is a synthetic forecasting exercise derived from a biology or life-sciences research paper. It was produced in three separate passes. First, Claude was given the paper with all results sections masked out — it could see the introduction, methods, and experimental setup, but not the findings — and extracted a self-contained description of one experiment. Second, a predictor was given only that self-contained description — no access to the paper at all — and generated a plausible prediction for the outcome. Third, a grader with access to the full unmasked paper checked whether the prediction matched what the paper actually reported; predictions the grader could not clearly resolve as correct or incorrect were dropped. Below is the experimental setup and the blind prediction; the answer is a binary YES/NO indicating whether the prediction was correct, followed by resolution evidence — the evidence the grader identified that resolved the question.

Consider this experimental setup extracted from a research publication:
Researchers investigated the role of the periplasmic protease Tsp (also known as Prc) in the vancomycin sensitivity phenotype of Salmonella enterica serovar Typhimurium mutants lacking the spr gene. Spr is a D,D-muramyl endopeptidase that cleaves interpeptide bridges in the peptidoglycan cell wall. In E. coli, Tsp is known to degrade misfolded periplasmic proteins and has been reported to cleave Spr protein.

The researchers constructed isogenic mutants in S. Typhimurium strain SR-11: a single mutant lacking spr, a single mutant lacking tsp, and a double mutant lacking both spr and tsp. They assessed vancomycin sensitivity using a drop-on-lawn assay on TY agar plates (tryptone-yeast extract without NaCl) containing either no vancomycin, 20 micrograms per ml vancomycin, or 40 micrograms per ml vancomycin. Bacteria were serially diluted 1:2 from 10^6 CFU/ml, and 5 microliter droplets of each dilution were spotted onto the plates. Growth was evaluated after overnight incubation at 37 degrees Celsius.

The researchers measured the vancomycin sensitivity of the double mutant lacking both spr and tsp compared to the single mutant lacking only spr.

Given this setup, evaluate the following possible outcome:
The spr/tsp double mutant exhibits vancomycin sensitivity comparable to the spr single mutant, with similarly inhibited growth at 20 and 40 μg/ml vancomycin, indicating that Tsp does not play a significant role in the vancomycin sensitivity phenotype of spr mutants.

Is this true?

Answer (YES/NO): NO